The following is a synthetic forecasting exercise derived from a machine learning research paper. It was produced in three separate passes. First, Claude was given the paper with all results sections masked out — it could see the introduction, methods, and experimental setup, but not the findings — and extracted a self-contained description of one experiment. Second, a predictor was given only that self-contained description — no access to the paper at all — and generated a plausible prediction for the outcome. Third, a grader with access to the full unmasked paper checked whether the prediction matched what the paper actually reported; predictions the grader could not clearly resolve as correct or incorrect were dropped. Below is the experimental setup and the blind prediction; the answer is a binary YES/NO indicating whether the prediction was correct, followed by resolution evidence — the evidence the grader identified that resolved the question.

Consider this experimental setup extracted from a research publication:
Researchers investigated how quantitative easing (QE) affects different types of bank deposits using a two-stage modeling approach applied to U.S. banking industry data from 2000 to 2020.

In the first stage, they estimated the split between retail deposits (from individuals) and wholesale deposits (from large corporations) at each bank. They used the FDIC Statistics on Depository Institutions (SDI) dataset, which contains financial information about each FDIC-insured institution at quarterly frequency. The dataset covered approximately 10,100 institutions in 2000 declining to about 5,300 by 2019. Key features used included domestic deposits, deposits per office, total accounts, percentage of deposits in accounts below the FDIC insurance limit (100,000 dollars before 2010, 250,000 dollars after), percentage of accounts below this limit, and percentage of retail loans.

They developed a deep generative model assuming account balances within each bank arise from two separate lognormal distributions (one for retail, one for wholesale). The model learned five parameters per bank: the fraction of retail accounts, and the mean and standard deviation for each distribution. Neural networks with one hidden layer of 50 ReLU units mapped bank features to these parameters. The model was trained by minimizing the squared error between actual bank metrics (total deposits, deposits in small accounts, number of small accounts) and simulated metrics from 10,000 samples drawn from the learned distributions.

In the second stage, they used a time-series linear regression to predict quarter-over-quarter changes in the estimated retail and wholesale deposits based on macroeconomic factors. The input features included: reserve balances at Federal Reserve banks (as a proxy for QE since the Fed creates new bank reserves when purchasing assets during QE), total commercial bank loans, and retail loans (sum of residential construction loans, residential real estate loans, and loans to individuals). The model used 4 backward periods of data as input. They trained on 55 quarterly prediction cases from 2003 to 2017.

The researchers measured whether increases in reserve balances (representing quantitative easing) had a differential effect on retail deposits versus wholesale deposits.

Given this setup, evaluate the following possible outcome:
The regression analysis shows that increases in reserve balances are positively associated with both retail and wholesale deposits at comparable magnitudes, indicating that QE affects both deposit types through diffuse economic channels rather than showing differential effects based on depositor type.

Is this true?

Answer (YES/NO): NO